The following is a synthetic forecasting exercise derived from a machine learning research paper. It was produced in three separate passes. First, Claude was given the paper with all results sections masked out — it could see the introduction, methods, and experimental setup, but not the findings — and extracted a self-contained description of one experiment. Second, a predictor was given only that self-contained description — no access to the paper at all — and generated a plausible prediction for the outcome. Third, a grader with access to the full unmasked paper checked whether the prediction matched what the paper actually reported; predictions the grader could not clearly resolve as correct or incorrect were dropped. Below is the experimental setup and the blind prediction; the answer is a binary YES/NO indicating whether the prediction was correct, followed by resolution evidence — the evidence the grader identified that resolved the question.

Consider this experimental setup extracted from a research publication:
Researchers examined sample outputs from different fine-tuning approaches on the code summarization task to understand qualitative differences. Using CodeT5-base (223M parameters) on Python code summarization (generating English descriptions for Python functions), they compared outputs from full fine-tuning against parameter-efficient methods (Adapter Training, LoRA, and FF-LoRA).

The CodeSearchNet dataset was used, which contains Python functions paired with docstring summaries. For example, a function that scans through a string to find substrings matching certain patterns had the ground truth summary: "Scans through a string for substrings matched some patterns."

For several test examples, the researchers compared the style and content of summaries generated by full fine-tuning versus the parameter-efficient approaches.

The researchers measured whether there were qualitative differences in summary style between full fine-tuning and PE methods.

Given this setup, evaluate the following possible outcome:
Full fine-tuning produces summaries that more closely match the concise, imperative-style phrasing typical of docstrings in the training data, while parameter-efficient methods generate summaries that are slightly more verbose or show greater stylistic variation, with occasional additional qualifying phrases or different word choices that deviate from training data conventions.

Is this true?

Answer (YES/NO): NO